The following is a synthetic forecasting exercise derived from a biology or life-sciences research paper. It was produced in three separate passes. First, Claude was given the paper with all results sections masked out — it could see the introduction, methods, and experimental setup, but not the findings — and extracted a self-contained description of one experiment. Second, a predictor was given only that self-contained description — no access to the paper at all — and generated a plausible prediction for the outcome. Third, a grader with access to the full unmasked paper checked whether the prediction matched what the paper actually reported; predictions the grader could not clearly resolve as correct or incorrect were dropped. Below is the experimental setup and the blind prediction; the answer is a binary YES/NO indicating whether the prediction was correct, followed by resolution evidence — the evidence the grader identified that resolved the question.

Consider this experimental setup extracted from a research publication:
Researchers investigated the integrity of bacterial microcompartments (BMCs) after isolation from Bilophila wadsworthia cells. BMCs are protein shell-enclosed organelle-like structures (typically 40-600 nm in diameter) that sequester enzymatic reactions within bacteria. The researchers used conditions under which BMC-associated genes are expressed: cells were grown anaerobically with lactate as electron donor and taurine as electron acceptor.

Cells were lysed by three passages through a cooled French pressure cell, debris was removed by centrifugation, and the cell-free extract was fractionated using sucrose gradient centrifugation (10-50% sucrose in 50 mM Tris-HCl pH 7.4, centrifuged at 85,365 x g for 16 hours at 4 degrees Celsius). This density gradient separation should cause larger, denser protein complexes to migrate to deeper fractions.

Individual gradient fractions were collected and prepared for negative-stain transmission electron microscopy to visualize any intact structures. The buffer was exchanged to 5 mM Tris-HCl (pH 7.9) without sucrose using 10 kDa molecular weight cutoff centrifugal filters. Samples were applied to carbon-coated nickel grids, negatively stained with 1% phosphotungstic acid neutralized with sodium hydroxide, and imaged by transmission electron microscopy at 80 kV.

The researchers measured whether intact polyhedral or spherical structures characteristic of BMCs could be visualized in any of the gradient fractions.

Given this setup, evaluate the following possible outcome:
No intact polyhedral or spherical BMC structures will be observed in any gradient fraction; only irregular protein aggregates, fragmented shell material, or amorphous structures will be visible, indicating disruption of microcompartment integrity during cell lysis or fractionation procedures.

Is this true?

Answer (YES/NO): NO